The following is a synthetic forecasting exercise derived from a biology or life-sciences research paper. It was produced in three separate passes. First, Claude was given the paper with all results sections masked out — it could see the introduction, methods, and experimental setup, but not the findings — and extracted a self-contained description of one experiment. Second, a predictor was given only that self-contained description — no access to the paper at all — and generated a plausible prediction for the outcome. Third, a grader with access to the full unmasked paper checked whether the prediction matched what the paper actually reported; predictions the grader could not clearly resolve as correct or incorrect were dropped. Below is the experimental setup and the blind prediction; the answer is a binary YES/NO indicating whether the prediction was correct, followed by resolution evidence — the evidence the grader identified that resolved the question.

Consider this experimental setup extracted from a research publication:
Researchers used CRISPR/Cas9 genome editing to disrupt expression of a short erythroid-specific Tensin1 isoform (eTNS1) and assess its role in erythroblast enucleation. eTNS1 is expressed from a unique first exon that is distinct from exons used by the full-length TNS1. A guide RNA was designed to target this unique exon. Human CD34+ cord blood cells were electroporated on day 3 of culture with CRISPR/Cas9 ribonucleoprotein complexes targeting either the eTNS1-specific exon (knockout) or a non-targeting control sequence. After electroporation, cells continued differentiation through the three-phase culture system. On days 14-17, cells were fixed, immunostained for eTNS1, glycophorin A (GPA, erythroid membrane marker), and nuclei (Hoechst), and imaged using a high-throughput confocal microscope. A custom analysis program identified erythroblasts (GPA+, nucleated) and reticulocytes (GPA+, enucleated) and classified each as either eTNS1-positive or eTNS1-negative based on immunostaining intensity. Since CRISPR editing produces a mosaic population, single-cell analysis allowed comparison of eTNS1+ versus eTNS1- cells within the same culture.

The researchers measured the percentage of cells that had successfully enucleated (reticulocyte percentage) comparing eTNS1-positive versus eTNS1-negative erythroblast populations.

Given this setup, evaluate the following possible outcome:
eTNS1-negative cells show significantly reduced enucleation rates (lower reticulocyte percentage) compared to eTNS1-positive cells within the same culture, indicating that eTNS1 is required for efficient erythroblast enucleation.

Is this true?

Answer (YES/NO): YES